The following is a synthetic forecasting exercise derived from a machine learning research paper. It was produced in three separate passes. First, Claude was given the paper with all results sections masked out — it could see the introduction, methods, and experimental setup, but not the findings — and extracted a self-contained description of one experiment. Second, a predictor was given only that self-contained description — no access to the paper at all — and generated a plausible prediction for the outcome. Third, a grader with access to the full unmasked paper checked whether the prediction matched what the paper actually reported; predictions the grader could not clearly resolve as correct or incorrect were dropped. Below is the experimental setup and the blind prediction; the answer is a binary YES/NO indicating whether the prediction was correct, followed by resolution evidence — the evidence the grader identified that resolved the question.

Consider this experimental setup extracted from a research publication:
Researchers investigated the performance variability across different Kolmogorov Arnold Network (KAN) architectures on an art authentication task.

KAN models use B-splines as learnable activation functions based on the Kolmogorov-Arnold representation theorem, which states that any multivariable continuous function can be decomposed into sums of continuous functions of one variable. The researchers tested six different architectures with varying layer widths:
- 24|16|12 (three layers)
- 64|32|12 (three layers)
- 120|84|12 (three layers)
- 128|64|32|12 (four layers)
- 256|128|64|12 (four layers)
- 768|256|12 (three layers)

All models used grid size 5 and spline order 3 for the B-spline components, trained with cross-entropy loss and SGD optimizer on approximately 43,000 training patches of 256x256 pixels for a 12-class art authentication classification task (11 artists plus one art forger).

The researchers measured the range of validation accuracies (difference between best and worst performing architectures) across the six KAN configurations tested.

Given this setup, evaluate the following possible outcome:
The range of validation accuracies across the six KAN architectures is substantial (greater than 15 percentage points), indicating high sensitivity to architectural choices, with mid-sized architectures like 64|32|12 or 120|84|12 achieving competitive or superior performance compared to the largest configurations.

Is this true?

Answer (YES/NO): NO